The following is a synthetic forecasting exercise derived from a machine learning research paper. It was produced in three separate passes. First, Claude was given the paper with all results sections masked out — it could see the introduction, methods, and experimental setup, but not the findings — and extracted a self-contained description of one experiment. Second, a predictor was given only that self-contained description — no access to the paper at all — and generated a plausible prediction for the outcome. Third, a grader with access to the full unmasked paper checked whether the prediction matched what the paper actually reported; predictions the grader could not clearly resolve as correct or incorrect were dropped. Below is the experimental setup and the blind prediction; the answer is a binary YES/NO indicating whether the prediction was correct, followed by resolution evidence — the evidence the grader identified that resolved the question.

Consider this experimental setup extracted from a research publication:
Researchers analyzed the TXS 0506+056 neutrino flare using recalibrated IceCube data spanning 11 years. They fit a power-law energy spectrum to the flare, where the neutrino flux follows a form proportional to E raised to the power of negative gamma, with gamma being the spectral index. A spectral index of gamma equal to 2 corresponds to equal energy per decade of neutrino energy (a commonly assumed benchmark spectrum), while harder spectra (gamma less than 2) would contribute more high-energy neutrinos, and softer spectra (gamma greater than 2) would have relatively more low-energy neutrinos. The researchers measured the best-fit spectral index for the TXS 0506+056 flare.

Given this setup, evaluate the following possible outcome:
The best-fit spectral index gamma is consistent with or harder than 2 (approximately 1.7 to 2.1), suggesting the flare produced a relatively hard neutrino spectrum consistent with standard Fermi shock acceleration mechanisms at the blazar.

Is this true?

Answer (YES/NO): NO